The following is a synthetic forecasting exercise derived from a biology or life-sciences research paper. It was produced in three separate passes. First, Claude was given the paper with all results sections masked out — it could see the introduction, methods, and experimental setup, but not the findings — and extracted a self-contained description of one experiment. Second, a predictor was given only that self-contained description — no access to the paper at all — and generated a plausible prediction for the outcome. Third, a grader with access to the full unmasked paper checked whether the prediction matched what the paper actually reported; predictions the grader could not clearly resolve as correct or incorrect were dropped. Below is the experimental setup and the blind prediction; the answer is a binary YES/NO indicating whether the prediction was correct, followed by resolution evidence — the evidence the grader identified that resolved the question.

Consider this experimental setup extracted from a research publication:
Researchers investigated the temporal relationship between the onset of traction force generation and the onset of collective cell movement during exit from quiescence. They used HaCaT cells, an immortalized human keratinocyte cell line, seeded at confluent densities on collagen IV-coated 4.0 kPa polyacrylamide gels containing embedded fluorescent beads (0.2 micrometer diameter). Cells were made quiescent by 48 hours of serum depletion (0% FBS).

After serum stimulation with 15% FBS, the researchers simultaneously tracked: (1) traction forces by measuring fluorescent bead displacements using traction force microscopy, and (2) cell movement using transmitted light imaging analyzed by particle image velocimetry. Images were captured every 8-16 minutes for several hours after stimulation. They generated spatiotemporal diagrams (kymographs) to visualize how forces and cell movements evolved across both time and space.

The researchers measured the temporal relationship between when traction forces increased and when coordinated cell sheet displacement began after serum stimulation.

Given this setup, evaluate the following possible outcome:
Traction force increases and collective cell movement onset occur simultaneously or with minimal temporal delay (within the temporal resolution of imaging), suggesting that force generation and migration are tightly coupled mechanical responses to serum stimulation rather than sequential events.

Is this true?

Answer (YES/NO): NO